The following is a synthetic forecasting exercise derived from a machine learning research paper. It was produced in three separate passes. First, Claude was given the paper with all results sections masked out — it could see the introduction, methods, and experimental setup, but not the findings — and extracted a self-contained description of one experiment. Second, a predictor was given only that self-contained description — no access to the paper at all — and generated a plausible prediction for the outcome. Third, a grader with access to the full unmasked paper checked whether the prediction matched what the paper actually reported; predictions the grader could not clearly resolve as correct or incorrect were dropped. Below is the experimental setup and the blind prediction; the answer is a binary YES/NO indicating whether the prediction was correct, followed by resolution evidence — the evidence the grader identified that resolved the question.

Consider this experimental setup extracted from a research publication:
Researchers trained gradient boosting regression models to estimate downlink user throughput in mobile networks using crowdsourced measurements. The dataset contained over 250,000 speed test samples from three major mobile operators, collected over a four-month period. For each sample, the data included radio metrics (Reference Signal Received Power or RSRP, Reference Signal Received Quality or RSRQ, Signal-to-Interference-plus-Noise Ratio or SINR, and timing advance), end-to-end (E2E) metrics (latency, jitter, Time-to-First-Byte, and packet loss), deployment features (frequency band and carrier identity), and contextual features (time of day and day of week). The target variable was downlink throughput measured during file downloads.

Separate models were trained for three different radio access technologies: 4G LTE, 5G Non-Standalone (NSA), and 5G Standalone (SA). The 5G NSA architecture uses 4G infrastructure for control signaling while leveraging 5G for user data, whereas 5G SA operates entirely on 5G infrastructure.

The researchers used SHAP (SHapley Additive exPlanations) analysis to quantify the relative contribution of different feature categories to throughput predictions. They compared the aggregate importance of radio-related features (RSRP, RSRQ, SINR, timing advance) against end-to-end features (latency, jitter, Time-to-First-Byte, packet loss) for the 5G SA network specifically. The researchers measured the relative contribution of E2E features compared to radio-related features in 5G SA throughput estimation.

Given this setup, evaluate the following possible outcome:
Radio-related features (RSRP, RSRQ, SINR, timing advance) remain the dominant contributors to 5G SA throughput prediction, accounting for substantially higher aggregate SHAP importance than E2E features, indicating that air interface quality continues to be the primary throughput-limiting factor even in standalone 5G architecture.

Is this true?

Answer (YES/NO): NO